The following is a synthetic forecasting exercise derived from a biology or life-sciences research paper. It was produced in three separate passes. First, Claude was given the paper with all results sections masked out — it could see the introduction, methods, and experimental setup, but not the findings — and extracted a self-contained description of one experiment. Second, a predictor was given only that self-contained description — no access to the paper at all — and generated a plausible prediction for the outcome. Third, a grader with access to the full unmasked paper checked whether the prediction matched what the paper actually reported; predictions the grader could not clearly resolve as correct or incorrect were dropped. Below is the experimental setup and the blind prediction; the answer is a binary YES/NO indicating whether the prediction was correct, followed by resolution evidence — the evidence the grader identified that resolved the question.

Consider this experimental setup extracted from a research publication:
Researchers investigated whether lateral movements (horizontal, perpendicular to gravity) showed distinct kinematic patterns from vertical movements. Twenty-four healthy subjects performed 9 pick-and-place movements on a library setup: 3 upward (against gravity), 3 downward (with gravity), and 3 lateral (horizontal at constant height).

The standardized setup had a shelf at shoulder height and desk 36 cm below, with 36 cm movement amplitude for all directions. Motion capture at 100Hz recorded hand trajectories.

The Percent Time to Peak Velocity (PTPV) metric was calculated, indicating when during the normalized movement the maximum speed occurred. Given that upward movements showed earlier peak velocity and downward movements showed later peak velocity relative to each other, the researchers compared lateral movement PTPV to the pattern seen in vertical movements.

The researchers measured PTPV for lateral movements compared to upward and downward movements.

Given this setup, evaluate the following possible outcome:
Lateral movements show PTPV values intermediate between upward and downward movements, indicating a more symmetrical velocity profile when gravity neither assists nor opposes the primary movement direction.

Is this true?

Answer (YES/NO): NO